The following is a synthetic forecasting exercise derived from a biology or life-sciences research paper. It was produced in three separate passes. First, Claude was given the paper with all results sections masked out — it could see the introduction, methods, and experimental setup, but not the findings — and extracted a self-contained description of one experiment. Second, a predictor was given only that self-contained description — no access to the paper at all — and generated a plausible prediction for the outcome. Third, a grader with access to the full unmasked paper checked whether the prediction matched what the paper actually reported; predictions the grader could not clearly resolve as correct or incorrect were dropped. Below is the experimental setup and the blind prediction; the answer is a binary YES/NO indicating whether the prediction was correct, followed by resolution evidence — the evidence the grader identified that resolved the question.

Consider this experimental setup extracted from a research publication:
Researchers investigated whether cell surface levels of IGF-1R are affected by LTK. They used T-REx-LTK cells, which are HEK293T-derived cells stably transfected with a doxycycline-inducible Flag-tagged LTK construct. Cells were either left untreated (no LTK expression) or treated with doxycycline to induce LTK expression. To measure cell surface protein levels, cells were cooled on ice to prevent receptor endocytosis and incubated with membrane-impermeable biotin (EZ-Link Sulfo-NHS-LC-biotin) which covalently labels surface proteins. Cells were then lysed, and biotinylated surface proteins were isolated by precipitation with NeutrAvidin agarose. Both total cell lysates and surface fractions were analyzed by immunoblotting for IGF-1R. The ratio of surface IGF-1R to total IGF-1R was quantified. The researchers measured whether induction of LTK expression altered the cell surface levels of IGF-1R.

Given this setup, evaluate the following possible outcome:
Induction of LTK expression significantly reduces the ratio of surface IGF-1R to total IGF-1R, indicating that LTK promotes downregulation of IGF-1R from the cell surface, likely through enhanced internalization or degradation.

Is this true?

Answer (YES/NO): YES